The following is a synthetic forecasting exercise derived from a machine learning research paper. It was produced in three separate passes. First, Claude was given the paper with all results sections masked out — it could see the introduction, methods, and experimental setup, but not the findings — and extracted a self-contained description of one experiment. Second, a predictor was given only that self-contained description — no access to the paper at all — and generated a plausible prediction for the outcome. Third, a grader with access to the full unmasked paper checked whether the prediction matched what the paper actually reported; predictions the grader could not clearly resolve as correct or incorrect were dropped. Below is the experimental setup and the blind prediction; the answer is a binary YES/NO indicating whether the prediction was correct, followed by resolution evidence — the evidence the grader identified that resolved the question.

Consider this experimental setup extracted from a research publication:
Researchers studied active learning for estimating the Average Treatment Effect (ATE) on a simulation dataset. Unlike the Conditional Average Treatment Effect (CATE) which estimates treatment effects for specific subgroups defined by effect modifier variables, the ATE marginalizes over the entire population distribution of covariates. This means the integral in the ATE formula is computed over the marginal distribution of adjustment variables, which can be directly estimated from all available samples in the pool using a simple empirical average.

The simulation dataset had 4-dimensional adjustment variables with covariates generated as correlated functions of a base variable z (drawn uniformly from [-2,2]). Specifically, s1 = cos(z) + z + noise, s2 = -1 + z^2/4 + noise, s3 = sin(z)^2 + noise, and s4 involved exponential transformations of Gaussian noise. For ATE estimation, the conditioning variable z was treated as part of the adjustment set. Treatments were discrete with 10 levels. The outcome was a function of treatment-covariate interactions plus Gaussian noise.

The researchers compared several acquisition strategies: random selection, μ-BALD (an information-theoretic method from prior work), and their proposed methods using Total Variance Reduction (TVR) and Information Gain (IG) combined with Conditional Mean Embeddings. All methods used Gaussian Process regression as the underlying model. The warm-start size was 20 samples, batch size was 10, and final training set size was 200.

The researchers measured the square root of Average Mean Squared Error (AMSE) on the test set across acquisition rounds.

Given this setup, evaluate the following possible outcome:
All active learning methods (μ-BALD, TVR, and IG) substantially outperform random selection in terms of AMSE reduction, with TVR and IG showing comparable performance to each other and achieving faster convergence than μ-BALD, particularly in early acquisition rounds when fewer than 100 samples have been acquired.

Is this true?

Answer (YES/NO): NO